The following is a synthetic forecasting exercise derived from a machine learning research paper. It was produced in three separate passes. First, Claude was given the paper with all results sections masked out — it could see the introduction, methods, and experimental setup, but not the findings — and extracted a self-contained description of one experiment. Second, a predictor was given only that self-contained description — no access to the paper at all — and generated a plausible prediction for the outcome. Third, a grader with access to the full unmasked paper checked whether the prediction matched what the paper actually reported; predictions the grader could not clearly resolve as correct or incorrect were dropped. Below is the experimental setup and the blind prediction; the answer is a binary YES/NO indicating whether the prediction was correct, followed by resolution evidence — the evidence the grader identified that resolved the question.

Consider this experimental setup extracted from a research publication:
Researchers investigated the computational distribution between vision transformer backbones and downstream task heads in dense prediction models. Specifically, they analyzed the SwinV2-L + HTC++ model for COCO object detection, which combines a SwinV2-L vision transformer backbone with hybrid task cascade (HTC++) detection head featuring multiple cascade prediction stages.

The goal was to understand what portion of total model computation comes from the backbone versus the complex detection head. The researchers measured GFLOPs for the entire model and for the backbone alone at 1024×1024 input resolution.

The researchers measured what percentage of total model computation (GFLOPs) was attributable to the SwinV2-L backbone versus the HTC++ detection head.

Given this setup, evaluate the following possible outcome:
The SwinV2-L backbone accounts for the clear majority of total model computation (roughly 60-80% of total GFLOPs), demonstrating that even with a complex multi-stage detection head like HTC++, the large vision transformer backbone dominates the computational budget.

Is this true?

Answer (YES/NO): NO